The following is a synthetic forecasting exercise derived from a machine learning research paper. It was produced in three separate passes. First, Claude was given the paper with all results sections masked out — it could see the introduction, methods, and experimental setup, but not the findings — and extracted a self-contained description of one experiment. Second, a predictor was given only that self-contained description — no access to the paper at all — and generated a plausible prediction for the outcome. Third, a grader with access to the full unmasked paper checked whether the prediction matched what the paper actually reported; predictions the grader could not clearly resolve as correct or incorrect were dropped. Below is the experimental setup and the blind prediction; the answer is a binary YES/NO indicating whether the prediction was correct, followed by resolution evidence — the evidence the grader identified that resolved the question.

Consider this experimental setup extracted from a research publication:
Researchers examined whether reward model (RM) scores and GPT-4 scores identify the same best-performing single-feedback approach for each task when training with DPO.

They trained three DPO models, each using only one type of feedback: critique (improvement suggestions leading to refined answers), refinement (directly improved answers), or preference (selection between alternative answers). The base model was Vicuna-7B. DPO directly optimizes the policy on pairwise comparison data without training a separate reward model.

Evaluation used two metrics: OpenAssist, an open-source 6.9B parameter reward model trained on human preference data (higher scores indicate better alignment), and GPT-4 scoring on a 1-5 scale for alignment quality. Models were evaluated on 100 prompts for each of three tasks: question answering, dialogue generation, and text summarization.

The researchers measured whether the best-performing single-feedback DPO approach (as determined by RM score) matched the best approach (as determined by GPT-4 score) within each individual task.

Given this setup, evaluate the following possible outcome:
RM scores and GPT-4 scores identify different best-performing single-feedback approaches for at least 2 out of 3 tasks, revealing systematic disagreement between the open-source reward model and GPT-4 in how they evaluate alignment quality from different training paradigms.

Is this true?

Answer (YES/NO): YES